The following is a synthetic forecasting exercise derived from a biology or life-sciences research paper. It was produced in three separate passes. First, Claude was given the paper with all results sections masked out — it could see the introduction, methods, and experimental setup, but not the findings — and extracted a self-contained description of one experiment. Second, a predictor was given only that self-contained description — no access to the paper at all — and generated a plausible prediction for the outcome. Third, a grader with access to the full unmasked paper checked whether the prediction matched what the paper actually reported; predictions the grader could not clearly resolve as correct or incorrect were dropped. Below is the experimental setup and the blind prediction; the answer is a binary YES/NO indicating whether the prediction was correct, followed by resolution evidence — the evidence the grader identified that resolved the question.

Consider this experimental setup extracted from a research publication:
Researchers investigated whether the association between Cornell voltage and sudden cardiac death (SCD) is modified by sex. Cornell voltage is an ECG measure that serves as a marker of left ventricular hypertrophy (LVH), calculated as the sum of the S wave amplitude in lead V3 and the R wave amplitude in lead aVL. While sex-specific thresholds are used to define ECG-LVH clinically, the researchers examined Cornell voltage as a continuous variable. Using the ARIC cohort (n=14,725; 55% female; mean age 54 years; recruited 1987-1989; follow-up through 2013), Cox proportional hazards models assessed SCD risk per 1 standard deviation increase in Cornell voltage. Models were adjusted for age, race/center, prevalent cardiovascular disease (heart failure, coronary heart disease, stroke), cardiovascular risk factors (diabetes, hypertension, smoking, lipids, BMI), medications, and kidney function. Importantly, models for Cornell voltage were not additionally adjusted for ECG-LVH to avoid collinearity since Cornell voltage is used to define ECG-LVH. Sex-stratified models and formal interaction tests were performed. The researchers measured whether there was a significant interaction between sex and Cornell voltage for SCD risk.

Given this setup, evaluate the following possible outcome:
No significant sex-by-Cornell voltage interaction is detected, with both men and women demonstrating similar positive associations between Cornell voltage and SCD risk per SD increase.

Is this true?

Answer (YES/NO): NO